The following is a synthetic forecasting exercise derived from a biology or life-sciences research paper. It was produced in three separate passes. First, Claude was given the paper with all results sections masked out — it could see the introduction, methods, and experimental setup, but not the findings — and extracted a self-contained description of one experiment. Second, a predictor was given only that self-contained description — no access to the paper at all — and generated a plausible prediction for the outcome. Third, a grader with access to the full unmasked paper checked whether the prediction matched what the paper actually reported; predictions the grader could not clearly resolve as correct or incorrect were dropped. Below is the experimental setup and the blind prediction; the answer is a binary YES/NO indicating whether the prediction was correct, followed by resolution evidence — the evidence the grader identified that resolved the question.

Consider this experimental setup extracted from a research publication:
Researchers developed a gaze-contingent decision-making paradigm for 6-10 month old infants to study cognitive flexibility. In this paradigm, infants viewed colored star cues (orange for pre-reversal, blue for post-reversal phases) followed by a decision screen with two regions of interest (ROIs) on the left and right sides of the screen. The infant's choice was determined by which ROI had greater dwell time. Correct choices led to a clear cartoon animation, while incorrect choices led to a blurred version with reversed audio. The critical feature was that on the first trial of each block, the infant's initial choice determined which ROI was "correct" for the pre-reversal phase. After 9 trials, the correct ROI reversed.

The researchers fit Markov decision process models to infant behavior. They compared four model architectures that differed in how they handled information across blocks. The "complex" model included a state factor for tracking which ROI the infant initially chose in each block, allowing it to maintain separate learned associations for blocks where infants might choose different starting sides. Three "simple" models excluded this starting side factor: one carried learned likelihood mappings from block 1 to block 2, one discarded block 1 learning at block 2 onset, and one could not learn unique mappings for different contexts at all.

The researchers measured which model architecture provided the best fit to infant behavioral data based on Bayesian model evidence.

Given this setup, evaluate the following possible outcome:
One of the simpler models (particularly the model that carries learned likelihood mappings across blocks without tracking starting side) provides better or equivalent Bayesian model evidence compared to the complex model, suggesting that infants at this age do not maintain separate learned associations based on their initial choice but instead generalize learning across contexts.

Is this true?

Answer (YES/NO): NO